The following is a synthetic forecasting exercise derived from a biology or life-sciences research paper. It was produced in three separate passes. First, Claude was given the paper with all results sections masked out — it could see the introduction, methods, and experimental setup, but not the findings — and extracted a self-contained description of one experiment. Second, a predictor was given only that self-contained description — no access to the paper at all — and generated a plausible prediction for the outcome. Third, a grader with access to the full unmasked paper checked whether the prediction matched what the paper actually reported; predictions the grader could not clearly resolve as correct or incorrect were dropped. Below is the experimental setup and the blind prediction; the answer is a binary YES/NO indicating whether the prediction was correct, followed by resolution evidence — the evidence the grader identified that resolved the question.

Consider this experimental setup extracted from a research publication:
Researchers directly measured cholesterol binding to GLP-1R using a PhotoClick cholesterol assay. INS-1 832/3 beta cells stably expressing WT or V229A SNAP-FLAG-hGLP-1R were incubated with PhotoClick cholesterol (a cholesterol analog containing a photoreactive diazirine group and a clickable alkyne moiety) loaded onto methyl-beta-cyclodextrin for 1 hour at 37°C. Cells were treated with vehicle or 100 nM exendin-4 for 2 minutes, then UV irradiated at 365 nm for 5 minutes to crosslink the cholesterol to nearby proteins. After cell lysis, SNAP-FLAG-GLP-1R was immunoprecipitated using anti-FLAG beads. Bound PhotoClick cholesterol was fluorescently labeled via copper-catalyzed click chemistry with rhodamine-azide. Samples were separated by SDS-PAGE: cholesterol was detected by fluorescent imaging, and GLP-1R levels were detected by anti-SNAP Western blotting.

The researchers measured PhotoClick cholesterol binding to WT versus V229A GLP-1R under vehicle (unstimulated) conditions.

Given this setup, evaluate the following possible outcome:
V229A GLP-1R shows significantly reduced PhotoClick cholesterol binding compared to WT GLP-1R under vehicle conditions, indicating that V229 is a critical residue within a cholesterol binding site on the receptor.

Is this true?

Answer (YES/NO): YES